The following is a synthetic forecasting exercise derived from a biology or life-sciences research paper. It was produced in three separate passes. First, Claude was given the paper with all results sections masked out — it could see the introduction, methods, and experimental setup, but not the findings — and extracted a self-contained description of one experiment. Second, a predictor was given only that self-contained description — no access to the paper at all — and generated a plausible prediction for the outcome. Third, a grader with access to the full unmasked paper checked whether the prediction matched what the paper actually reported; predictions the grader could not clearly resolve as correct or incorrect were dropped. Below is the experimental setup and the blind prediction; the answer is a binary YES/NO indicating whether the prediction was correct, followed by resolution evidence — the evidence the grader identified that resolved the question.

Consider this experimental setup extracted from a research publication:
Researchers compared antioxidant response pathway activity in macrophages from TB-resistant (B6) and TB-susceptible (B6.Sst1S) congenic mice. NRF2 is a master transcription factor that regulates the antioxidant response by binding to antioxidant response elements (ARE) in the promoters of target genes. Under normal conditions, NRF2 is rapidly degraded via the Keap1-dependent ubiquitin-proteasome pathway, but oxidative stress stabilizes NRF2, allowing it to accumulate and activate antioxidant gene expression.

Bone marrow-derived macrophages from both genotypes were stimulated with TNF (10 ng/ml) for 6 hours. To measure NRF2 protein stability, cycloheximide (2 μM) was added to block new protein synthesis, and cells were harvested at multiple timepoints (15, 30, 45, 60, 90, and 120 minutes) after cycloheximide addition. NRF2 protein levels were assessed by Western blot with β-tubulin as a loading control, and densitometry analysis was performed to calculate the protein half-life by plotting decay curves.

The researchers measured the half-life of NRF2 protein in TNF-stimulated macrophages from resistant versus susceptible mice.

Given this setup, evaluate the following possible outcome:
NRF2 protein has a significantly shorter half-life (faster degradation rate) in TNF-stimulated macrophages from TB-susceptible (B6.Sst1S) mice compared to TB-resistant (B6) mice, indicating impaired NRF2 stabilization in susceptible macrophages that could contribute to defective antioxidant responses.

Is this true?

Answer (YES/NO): NO